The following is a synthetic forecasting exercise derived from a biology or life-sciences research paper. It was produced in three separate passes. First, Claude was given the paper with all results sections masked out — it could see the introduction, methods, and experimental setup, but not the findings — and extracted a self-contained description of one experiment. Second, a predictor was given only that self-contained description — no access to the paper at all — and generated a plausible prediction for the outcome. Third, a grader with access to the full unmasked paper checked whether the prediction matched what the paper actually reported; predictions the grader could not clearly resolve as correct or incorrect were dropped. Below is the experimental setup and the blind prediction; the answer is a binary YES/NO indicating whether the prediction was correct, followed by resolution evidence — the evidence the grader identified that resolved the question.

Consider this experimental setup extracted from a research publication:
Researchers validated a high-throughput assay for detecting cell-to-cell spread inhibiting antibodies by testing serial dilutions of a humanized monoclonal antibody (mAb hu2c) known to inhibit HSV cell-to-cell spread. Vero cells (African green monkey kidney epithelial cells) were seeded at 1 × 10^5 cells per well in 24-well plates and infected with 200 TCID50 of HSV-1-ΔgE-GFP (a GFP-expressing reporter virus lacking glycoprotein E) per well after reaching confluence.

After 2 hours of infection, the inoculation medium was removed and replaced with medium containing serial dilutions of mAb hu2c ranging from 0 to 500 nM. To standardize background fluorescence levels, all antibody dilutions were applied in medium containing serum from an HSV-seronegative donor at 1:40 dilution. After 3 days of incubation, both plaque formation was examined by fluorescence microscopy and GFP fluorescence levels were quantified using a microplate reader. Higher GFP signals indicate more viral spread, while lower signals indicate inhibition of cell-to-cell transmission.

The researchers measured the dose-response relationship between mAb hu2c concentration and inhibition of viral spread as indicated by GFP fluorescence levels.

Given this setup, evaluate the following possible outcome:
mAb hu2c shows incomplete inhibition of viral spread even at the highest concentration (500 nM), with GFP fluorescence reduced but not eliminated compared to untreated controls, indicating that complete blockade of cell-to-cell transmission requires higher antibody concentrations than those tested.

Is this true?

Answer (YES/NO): NO